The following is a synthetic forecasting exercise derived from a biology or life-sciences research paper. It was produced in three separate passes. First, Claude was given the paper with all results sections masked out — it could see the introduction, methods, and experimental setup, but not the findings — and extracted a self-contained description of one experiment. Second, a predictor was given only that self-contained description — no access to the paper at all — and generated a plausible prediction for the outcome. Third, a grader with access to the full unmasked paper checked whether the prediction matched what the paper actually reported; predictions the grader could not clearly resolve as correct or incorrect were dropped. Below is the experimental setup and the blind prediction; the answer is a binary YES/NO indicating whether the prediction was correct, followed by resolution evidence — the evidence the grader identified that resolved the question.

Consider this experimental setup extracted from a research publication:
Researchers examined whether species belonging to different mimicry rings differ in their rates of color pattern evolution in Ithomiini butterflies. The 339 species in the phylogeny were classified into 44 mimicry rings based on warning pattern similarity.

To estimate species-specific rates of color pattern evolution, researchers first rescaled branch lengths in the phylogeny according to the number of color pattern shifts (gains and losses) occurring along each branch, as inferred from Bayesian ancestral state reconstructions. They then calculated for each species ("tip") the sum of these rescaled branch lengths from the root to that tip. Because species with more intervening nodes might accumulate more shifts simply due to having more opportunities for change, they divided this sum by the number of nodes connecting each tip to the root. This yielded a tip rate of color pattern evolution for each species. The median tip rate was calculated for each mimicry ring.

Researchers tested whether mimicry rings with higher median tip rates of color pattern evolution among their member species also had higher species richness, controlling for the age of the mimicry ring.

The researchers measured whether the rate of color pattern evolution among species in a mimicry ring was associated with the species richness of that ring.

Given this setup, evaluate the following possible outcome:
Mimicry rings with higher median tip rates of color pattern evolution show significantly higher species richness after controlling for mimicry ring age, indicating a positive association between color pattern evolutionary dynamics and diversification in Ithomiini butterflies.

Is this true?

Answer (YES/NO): NO